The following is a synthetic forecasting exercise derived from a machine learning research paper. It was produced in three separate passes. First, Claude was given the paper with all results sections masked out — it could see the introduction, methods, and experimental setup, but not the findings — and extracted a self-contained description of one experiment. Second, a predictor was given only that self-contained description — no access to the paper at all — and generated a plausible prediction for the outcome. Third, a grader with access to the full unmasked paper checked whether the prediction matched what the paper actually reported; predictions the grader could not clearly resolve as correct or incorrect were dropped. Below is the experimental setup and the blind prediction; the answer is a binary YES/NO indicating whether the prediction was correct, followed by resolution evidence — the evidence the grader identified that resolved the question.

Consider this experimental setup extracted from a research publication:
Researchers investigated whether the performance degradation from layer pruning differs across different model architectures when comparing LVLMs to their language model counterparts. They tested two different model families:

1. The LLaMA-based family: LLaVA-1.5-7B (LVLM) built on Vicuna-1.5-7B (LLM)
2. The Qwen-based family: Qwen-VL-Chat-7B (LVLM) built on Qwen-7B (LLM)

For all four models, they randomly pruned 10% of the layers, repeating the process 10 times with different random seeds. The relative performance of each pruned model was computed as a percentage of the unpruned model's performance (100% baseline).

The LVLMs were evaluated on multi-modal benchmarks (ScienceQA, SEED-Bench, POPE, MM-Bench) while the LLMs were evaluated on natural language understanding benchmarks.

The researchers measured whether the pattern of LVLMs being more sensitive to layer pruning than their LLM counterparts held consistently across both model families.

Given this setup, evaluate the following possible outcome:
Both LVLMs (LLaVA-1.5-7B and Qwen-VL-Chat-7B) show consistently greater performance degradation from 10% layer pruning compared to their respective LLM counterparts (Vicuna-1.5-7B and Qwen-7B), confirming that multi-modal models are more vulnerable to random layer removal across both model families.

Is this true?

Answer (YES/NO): YES